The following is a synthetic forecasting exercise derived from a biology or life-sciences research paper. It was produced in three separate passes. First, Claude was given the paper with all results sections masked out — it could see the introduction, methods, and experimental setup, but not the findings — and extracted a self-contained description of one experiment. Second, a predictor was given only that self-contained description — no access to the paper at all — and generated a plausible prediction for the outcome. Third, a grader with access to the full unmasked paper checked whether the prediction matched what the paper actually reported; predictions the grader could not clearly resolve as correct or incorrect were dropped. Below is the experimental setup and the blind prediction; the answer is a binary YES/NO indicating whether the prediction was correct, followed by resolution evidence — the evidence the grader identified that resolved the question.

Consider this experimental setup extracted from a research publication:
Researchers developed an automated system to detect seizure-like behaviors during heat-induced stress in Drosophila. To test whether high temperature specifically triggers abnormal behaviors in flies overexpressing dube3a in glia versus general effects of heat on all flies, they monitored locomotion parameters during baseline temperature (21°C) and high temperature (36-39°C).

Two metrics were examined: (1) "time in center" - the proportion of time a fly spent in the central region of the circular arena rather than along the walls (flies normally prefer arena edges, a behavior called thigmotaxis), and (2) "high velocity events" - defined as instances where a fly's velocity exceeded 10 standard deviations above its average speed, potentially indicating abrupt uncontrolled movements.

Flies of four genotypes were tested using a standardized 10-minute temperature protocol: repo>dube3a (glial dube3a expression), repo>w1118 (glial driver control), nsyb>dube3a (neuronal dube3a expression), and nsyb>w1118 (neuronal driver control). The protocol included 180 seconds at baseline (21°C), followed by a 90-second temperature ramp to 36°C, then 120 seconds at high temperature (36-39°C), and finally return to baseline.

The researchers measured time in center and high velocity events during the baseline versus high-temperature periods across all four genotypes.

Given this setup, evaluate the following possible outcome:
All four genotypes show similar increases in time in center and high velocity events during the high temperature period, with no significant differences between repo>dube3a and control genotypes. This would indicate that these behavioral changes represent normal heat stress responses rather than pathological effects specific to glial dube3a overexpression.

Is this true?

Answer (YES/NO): NO